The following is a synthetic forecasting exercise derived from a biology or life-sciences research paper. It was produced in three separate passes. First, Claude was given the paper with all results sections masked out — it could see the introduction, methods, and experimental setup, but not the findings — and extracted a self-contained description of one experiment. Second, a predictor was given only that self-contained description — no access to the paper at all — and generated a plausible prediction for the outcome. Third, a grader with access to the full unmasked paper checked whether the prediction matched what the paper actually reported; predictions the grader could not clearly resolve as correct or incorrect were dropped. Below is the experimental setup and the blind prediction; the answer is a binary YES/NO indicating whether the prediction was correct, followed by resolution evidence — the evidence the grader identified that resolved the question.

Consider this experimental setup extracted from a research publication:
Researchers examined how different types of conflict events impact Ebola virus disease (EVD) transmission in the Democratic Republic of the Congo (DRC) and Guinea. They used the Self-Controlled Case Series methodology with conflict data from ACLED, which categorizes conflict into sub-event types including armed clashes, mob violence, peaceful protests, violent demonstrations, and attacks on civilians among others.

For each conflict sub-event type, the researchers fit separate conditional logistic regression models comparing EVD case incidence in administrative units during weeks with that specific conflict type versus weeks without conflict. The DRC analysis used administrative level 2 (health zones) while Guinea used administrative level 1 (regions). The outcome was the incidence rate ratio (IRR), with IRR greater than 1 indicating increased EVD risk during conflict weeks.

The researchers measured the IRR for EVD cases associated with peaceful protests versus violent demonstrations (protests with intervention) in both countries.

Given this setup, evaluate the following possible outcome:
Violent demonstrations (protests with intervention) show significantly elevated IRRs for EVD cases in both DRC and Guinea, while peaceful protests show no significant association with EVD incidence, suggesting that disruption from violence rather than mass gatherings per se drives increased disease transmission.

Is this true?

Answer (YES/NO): NO